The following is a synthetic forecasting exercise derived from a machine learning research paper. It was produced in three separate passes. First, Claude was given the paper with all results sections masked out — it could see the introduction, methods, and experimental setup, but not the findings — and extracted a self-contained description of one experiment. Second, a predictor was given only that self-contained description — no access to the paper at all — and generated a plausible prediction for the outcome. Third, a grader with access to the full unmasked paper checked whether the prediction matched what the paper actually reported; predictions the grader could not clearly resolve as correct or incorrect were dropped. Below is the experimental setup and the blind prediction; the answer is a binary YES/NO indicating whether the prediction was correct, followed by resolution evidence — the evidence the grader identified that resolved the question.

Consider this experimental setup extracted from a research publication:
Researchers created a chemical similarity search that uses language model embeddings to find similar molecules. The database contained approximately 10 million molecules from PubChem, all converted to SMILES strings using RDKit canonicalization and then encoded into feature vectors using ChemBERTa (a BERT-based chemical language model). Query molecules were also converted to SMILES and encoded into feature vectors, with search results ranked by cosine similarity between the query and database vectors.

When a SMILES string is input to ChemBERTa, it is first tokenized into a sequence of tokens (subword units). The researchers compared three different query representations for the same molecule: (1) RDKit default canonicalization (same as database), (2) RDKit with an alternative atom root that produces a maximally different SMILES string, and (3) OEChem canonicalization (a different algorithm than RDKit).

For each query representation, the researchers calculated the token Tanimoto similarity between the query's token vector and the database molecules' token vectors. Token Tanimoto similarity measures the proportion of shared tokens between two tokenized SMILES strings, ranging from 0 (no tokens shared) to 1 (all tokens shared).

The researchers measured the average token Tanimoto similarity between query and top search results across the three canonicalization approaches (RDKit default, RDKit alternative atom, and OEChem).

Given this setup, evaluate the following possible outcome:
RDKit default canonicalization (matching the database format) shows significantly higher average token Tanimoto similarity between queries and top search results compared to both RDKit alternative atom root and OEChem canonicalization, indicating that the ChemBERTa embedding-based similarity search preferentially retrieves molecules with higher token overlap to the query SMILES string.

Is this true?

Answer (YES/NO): YES